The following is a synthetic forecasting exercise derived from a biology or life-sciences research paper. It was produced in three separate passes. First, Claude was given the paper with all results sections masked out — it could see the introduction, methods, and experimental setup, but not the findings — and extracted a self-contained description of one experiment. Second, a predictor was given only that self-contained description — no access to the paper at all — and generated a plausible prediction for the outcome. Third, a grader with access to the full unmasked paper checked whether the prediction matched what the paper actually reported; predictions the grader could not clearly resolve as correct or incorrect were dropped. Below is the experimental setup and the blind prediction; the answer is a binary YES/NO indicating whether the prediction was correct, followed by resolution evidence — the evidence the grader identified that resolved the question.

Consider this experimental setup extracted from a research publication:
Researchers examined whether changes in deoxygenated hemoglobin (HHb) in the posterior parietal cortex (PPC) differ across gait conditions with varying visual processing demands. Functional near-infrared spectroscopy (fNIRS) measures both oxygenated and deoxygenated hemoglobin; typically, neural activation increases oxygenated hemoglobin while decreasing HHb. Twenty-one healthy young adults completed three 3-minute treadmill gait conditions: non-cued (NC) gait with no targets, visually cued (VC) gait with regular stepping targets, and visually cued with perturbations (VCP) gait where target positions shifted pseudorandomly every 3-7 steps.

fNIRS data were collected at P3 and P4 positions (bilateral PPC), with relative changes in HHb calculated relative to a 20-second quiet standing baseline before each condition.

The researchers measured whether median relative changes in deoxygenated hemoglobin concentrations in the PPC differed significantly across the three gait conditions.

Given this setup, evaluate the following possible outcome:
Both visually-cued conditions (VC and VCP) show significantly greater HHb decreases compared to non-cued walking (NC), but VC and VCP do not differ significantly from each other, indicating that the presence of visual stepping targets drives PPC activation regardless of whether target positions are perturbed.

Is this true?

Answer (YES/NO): NO